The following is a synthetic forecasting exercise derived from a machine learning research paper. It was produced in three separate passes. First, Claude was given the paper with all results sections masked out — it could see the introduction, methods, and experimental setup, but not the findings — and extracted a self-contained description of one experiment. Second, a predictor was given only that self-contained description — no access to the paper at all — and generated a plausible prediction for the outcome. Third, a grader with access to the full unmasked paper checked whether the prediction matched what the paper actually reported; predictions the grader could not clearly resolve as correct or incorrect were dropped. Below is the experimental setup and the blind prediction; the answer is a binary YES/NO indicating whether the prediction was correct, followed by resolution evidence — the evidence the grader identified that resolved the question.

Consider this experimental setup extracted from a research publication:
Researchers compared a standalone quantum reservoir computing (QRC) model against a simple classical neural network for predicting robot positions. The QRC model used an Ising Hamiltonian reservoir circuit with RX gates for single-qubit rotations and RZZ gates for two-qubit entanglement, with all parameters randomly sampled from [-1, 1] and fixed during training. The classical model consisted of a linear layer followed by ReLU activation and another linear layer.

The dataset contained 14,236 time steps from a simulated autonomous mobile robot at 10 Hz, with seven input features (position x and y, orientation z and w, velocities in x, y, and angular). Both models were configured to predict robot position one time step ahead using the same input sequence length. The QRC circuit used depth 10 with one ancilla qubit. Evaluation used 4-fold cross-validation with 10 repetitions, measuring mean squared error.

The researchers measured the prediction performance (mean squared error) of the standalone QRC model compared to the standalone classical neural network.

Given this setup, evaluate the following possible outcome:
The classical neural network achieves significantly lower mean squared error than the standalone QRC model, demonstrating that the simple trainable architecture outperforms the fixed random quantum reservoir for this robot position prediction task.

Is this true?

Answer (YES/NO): YES